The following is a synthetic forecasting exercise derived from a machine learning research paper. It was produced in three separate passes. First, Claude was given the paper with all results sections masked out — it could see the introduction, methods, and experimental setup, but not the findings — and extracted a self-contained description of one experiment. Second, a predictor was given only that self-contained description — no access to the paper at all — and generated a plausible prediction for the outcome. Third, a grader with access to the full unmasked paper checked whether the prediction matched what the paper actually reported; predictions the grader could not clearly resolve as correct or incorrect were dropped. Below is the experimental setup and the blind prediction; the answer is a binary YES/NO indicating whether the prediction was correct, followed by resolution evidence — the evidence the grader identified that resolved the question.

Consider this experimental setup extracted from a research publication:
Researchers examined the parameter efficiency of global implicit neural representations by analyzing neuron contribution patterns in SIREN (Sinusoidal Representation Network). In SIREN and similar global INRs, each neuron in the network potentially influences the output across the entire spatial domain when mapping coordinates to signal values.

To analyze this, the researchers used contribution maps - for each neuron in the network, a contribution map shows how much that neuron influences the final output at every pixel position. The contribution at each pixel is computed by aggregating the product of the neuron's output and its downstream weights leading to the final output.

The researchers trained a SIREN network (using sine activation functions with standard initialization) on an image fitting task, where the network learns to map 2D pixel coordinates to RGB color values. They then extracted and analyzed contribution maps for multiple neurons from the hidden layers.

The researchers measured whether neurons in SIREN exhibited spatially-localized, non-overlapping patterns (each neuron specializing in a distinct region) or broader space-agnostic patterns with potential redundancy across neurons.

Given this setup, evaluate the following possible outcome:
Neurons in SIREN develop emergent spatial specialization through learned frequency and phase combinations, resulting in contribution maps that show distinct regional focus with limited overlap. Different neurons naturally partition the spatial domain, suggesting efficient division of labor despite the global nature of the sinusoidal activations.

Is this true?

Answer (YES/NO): NO